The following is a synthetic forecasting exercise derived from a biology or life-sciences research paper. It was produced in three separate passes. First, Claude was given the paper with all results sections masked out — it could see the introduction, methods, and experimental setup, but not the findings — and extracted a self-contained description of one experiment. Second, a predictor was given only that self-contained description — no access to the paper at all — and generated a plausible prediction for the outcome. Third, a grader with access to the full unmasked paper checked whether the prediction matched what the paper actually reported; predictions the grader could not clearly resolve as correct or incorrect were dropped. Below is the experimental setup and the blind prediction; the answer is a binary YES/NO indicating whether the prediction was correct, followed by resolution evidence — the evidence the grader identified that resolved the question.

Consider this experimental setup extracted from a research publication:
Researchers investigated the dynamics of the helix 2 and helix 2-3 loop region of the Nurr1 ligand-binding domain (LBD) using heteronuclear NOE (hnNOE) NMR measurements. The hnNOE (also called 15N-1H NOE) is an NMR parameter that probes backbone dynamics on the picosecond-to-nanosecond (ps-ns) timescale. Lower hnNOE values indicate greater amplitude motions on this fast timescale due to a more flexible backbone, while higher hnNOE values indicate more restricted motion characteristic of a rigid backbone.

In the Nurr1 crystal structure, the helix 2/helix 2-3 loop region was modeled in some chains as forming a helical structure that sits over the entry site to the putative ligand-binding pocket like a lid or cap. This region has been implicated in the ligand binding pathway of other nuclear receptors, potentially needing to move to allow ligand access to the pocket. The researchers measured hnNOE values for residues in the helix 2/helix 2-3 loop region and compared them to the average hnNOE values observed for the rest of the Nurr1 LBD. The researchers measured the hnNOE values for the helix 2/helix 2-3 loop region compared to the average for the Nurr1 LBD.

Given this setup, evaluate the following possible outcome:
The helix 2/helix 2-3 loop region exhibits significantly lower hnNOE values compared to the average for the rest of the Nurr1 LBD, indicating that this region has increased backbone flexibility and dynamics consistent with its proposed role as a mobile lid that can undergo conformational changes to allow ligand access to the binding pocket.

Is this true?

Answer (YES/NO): YES